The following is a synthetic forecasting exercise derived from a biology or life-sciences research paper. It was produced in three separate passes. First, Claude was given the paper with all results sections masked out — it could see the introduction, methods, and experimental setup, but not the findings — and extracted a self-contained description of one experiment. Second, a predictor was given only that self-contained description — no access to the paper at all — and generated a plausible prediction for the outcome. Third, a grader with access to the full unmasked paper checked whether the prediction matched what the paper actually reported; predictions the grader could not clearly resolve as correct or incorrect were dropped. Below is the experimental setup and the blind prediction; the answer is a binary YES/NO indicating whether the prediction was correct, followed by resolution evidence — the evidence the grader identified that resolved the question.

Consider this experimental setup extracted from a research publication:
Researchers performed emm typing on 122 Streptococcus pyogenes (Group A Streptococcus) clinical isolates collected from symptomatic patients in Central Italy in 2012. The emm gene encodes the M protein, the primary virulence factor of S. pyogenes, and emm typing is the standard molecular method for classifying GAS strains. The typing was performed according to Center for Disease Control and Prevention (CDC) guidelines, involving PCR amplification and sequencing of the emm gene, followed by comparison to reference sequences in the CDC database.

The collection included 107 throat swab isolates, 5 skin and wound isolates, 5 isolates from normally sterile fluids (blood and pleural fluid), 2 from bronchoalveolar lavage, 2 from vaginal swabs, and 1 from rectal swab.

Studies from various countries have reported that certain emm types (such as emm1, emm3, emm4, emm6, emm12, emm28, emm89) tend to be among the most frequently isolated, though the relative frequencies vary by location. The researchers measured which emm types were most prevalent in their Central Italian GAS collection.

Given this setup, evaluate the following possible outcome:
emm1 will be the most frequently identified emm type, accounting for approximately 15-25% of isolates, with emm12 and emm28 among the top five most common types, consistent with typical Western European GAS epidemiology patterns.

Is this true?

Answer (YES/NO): NO